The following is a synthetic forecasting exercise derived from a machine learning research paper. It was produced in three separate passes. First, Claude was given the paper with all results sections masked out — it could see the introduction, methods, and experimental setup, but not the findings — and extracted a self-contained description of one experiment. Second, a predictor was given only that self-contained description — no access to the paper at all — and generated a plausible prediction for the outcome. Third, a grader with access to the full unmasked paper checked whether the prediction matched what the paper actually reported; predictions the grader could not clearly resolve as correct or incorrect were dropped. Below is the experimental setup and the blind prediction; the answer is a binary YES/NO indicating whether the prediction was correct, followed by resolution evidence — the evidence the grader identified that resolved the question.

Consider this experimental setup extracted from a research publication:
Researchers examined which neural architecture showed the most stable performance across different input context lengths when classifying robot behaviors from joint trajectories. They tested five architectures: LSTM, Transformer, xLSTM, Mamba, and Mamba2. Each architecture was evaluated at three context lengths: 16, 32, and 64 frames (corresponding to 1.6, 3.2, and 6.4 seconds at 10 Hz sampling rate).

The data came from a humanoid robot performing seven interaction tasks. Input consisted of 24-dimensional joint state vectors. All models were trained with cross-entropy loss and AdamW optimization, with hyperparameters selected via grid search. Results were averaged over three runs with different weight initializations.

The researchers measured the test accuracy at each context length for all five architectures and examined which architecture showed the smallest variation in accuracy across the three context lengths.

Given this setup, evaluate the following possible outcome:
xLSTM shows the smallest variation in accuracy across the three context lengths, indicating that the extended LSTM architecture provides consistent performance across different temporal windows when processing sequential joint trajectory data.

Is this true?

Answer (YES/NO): NO